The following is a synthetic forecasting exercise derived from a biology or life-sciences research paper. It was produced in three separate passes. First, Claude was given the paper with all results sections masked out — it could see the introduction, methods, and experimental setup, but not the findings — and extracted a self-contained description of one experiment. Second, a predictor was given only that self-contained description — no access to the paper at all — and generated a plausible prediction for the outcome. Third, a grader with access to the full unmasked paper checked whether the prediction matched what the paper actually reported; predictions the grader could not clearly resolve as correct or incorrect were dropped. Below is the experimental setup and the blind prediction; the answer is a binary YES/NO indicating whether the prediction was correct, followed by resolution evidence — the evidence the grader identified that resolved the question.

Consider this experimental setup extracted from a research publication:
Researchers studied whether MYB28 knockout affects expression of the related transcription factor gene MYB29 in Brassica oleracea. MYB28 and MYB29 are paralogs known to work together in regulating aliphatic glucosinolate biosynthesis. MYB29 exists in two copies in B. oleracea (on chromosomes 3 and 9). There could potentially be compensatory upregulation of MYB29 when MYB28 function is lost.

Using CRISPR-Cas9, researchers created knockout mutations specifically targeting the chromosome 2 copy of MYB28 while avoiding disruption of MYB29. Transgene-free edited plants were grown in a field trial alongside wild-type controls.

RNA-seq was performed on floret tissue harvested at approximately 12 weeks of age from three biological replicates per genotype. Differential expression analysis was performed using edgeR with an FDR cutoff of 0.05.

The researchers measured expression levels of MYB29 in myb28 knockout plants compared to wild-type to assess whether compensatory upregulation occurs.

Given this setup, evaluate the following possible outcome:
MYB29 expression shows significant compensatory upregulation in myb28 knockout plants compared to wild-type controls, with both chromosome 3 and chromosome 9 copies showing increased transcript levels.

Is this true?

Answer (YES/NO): NO